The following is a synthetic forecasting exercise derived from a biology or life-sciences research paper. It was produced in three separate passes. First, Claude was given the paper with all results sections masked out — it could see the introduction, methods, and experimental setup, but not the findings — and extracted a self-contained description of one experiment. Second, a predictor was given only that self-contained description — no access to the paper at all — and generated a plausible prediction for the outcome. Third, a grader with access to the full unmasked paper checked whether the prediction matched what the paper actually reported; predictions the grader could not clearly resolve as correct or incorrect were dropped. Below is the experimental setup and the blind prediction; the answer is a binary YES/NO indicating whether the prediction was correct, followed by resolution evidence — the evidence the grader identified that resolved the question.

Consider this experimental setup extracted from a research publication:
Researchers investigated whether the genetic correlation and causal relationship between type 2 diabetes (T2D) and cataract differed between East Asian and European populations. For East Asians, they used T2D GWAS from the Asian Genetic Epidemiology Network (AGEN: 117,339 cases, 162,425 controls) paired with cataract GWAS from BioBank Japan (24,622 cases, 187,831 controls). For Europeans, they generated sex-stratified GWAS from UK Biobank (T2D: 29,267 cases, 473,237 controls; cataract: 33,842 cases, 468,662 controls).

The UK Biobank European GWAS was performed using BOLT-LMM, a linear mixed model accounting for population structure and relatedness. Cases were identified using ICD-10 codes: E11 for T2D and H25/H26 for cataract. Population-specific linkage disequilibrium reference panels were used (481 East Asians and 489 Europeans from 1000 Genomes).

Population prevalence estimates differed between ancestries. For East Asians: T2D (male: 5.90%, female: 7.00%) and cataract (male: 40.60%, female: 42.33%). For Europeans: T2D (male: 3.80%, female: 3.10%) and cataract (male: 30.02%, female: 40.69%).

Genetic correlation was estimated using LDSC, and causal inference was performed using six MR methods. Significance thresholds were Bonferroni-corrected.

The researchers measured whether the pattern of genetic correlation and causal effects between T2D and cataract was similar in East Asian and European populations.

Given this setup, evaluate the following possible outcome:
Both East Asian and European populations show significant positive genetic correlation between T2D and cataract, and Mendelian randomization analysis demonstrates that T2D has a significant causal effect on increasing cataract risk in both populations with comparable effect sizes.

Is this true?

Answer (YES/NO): NO